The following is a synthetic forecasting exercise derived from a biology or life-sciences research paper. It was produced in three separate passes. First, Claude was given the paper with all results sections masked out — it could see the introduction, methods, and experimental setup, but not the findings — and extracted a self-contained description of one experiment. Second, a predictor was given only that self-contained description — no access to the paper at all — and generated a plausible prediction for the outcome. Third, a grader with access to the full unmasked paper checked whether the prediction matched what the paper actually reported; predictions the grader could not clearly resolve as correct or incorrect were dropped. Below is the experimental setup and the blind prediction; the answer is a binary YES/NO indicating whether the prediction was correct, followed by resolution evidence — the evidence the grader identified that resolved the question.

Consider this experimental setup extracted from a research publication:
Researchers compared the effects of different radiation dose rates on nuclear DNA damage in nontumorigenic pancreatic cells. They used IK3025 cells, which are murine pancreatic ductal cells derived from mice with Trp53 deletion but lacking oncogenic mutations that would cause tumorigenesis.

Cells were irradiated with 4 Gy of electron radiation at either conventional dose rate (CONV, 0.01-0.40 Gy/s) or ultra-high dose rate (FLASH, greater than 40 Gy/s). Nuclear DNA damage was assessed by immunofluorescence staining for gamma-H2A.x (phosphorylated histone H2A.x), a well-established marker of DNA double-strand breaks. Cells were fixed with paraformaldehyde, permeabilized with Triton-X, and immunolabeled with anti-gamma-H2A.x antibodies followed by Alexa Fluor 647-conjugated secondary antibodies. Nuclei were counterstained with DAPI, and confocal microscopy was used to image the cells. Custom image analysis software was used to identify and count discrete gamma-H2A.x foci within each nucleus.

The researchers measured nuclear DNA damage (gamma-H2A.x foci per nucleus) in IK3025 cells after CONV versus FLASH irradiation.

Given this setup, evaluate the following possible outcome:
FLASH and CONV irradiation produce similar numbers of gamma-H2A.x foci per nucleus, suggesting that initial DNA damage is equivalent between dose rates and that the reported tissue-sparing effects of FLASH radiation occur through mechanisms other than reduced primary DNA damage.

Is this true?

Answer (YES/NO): NO